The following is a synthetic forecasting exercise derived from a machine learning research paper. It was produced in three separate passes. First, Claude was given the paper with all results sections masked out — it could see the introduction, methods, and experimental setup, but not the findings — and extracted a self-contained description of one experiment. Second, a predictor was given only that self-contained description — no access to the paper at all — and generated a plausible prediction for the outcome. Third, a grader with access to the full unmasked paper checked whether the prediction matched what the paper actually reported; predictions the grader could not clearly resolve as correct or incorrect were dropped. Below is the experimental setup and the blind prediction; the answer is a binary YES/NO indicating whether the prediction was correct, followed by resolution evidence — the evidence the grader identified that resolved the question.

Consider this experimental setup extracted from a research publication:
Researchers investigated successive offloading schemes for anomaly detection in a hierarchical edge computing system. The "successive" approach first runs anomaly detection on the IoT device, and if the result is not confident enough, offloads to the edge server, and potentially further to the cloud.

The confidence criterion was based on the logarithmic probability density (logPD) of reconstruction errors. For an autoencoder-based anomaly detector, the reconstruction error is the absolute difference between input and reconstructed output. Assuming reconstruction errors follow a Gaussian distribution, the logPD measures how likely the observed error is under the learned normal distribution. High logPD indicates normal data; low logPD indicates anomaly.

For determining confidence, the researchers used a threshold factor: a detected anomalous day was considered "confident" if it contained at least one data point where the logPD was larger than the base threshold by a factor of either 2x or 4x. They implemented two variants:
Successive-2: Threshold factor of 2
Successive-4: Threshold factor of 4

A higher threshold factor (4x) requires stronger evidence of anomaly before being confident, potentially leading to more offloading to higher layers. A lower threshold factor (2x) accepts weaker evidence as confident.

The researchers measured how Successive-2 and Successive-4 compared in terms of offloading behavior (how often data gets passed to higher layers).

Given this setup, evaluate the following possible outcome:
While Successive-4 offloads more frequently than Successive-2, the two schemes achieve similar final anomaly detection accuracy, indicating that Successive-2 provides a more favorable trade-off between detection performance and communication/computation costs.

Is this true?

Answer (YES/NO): NO